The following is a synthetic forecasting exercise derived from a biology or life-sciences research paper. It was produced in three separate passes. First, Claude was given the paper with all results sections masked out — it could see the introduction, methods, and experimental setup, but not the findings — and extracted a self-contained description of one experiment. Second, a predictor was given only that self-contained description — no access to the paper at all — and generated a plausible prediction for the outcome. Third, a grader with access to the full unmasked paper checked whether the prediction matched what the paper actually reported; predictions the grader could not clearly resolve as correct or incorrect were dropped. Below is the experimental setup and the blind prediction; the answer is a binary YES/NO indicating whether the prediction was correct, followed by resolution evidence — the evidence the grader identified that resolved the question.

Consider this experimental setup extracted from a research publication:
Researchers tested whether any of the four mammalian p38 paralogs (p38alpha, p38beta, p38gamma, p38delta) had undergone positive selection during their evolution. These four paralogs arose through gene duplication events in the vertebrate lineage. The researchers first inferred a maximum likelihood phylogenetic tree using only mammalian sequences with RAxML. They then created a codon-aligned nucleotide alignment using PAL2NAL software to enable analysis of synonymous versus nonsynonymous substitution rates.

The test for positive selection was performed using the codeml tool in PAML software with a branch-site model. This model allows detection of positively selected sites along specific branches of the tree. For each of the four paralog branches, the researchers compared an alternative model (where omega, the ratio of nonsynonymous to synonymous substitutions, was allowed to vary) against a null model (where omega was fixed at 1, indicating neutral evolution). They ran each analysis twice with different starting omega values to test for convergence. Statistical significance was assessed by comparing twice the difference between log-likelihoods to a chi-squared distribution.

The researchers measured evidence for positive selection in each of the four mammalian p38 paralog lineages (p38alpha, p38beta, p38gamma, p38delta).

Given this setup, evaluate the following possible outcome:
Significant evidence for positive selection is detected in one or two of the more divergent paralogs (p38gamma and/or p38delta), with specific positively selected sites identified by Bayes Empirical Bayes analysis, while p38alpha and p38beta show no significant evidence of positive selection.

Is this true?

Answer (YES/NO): YES